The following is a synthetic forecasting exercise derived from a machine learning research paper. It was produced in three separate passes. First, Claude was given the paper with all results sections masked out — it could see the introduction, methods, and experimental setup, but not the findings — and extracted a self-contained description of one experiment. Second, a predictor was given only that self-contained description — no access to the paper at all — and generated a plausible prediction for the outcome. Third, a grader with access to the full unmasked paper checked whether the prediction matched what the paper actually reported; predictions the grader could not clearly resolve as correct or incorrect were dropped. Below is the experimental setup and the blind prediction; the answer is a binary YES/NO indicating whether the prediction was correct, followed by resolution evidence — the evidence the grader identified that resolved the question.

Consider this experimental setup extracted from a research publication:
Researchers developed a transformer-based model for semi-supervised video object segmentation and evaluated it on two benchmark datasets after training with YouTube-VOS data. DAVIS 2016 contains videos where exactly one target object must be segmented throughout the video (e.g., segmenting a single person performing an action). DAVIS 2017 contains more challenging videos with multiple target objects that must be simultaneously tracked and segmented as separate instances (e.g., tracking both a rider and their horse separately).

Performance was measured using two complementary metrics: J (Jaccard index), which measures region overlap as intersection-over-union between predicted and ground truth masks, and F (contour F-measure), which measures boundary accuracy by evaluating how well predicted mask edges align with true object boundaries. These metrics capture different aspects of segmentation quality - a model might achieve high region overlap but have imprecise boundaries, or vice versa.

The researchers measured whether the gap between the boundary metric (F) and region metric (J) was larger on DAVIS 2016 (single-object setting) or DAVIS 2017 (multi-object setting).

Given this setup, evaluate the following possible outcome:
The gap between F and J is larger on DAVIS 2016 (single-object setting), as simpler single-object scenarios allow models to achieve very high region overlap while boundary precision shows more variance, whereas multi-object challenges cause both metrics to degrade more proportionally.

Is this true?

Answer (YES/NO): NO